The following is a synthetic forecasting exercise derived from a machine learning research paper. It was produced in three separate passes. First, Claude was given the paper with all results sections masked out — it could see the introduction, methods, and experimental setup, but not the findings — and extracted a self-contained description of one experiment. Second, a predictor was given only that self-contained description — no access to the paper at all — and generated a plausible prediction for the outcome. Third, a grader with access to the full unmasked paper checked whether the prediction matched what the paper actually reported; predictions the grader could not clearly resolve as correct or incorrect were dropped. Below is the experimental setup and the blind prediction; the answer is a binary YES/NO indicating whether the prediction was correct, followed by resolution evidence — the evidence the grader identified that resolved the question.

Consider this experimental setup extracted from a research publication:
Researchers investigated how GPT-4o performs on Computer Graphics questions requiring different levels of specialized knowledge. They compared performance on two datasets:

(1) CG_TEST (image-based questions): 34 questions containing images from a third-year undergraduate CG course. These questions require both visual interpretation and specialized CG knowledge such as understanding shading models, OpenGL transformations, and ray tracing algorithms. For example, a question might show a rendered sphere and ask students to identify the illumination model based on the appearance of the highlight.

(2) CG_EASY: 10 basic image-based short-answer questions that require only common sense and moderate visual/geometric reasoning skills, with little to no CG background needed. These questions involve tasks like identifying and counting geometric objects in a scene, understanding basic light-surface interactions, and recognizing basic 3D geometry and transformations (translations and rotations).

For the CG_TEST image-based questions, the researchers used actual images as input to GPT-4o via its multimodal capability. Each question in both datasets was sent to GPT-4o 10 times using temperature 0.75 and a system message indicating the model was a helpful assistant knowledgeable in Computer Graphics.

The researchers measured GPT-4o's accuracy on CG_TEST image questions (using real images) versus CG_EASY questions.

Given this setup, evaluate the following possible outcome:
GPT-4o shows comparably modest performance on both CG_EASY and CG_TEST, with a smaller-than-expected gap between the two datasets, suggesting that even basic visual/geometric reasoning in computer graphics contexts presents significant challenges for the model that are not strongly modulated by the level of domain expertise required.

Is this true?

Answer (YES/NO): NO